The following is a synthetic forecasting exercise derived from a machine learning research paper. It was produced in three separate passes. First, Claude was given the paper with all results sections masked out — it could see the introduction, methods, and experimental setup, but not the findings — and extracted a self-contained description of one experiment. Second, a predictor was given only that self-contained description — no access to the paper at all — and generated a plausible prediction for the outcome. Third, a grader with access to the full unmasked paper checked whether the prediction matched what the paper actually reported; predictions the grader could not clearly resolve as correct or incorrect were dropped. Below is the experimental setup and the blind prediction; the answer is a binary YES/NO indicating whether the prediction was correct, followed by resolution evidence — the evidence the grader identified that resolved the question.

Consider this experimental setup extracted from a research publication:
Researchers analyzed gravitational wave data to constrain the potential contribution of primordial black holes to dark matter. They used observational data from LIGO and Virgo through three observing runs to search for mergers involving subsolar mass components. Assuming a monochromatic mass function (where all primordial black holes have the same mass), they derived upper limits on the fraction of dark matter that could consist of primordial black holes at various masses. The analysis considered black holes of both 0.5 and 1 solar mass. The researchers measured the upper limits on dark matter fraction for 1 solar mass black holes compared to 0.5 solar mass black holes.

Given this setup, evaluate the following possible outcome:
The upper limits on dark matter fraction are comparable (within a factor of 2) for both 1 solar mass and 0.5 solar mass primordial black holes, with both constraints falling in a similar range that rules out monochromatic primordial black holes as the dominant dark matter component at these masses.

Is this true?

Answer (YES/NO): NO